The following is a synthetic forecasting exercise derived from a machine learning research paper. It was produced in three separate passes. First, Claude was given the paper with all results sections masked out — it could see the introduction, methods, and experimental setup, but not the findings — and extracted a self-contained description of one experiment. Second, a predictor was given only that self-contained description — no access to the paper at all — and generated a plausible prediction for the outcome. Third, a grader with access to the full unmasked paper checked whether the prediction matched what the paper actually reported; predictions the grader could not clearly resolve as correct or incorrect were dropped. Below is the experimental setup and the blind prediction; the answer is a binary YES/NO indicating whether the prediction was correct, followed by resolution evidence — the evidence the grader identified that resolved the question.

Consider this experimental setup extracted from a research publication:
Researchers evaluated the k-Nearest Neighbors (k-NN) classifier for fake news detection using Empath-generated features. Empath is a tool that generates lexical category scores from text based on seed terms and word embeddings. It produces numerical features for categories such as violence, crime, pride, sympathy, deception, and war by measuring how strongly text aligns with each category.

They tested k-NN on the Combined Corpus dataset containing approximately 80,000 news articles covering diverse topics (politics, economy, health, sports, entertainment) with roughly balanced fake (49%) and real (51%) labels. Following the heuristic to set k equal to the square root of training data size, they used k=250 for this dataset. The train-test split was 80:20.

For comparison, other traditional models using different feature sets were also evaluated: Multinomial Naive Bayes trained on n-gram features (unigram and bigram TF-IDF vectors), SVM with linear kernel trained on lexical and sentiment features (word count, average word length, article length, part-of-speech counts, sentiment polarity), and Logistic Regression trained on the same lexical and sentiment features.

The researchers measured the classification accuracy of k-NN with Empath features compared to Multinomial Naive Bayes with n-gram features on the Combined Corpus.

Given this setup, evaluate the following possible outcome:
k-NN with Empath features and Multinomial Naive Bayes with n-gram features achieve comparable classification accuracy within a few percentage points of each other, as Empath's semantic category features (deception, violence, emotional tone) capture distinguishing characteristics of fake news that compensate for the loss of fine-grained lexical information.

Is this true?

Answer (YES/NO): NO